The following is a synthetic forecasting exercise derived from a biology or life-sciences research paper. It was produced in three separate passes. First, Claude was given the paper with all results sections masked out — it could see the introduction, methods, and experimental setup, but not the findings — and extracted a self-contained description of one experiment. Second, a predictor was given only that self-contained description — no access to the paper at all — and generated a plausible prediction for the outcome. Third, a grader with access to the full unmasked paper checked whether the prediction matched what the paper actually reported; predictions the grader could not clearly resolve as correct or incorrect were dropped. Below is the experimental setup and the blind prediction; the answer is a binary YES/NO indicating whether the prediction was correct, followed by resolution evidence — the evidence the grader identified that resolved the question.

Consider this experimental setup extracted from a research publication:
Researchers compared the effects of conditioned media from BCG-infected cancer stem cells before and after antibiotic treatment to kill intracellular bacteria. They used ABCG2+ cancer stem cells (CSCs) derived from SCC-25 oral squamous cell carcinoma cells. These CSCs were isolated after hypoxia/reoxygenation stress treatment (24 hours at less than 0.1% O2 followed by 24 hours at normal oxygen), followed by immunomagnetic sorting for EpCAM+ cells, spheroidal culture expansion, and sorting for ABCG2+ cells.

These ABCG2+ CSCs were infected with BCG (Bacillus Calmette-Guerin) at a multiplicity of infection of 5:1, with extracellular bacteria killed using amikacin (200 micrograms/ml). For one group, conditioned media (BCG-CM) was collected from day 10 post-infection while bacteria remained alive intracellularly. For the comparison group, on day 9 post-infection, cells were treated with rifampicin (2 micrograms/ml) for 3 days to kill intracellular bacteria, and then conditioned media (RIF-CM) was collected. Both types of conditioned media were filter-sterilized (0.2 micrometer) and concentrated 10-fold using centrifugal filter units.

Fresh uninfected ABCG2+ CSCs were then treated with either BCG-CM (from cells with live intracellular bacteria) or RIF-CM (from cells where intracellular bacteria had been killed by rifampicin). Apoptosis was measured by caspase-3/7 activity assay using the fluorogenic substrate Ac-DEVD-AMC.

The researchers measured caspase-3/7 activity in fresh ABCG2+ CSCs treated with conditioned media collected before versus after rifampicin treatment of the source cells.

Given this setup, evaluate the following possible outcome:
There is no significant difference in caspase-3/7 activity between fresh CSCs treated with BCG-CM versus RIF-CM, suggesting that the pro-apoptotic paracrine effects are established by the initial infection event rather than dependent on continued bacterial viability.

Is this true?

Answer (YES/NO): NO